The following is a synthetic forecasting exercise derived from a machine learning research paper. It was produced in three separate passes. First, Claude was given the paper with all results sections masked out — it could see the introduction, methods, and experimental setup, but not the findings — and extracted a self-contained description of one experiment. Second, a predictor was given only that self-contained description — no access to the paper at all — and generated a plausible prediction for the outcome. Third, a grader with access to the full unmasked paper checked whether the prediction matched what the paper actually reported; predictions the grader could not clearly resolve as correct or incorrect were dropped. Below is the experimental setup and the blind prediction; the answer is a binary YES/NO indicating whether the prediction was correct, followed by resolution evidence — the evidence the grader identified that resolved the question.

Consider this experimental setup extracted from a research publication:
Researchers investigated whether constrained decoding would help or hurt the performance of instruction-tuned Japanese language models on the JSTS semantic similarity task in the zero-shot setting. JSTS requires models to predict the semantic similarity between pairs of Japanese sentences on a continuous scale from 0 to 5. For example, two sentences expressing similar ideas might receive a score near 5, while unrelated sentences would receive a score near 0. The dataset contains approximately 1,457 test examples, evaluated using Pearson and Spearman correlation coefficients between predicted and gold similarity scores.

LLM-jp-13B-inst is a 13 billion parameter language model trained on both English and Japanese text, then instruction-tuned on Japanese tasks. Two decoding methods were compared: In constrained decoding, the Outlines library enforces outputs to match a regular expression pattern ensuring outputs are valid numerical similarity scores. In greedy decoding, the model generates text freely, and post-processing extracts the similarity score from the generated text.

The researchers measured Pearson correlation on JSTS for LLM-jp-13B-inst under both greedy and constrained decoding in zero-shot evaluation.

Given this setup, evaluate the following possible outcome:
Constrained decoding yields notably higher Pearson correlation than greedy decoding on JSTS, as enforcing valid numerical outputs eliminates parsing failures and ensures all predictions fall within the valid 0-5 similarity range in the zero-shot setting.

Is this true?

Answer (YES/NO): NO